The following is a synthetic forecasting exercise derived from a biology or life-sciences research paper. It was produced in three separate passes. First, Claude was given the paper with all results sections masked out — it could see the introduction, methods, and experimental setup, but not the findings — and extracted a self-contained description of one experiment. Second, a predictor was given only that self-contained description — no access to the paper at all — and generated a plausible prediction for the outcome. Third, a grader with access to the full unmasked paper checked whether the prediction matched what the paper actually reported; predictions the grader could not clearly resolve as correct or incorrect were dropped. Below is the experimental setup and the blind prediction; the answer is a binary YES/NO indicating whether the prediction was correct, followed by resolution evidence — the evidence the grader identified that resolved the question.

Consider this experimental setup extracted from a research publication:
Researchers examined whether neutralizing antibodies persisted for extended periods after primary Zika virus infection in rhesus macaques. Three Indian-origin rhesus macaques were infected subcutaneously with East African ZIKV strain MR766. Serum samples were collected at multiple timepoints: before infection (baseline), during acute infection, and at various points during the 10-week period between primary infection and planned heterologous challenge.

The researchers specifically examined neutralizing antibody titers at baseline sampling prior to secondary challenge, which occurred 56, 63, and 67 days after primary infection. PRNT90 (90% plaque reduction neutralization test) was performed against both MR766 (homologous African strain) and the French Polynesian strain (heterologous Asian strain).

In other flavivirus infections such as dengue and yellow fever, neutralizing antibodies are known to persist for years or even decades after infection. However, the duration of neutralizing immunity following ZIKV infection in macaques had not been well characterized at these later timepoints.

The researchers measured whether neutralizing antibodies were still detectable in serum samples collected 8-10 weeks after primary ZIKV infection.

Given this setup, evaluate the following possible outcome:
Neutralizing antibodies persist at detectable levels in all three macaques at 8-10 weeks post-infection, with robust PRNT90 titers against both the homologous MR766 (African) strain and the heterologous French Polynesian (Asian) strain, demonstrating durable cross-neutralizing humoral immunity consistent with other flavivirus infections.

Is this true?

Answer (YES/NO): YES